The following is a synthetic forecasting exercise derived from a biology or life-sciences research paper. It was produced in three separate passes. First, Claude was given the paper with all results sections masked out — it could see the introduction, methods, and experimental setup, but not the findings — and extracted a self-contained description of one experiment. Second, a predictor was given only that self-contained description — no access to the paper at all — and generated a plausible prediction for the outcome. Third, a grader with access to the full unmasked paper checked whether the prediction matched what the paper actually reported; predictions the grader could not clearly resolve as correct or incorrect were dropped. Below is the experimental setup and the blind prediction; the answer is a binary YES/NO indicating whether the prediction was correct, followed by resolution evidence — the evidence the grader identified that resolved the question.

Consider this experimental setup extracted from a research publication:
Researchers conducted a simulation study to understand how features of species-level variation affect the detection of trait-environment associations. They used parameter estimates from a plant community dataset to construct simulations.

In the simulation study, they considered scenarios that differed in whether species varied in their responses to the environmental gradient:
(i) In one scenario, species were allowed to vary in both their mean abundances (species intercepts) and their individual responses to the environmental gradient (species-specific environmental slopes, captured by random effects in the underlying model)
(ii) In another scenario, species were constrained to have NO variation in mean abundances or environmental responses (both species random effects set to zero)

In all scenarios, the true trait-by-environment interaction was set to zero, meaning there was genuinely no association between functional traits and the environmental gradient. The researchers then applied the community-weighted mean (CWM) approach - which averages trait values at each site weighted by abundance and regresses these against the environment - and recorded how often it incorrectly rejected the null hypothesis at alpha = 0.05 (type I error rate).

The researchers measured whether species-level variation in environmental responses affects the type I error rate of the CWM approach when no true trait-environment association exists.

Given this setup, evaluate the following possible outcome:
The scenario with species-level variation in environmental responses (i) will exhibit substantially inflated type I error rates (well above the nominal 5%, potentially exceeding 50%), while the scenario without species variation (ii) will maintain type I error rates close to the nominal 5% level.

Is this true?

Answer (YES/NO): NO